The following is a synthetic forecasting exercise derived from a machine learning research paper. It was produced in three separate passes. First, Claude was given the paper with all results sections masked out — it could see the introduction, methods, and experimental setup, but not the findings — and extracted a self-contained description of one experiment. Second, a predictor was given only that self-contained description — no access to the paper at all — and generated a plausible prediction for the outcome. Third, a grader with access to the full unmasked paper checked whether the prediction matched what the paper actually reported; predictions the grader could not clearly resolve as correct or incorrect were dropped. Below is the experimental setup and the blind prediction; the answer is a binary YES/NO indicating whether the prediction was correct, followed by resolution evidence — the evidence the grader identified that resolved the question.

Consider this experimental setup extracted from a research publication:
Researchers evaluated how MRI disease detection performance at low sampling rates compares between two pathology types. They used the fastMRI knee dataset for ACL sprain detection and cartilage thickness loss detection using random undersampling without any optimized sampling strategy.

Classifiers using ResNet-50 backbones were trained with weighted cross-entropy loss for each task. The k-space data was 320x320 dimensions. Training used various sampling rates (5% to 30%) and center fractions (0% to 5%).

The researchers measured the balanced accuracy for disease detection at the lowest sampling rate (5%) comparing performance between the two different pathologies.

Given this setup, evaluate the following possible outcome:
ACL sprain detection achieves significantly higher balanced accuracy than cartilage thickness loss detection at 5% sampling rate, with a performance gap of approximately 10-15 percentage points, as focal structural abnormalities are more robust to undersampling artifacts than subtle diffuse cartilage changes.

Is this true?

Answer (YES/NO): NO